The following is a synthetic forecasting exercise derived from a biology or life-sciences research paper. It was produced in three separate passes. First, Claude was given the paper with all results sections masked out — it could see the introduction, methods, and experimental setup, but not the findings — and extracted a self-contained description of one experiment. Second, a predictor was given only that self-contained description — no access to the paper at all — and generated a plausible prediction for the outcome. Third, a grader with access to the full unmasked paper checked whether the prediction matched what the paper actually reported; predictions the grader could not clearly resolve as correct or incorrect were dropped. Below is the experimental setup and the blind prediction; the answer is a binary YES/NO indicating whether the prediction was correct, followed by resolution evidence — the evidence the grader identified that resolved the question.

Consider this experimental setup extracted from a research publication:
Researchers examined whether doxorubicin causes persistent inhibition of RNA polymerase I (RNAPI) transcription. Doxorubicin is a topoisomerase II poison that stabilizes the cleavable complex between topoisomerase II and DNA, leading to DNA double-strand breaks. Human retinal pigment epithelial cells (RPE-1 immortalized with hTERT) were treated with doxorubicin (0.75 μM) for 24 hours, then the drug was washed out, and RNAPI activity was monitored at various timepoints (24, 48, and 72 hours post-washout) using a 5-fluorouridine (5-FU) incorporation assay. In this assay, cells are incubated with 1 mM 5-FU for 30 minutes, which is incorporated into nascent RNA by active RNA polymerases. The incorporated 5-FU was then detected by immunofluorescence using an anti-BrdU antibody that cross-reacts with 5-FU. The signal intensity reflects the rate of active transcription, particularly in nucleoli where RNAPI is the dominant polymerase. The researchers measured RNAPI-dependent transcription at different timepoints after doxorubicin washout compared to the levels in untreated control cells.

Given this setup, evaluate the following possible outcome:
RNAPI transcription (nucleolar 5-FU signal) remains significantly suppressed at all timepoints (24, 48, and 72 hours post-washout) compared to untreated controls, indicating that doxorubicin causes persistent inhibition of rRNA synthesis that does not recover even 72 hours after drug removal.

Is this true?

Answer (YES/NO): NO